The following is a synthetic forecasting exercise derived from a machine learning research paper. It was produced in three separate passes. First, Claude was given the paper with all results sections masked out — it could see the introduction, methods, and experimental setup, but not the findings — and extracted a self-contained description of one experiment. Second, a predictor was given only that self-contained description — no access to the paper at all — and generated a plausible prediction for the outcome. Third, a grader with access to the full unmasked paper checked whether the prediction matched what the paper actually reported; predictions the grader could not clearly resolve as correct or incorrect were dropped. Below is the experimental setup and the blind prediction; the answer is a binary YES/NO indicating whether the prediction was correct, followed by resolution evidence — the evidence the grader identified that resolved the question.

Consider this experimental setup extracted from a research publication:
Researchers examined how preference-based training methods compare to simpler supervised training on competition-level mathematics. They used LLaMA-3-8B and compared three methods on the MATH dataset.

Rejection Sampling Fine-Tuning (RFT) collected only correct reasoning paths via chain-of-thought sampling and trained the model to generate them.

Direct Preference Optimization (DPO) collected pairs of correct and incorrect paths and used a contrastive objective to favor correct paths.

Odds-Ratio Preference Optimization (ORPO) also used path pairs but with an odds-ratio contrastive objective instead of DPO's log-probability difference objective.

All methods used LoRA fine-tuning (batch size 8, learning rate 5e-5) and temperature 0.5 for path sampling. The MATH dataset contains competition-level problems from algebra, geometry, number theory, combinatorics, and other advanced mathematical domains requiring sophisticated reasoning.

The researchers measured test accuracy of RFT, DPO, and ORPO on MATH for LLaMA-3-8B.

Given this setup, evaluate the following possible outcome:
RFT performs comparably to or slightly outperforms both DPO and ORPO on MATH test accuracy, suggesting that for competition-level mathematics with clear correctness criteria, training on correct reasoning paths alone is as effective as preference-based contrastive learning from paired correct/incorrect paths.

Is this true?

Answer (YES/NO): NO